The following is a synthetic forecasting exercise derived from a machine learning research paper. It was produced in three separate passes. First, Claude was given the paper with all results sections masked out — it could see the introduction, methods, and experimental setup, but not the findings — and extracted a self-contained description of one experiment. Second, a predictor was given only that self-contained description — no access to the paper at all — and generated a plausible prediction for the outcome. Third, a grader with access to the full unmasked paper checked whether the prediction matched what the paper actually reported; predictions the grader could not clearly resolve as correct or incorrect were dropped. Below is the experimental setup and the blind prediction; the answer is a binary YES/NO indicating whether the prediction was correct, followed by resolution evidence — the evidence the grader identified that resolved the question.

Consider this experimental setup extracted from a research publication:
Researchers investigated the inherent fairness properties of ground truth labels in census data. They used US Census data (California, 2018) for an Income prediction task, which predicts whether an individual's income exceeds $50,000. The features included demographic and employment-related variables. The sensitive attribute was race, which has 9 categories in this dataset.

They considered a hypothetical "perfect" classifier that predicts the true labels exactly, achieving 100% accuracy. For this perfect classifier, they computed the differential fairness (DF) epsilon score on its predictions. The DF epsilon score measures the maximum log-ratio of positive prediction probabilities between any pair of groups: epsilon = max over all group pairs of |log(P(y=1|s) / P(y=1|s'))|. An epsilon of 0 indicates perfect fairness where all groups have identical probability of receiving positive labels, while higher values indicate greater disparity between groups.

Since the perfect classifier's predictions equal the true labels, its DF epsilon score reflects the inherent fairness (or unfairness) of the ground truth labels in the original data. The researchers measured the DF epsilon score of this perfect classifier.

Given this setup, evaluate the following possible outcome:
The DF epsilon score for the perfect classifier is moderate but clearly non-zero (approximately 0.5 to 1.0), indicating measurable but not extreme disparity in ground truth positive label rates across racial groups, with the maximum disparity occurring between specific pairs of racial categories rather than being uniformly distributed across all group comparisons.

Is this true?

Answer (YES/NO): YES